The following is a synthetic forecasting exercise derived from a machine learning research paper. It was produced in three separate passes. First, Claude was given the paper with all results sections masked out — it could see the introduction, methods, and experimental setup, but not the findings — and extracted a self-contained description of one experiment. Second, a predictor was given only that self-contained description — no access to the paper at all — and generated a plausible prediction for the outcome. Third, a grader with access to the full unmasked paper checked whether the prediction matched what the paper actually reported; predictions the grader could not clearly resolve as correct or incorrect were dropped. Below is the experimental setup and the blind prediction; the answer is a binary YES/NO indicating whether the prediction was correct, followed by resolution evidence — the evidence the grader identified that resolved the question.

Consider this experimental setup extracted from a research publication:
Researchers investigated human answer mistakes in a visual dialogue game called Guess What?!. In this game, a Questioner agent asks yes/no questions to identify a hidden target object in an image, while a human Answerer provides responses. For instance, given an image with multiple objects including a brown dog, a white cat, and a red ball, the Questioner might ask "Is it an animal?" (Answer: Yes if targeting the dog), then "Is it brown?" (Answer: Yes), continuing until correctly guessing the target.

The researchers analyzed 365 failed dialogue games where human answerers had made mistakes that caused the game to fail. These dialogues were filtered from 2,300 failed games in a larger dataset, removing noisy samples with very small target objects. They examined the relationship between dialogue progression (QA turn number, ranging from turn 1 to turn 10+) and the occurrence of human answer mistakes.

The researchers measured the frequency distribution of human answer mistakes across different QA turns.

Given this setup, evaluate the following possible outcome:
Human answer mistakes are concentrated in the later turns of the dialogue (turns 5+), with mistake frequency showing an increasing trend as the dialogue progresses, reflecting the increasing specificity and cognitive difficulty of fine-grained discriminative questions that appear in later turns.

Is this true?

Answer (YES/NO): YES